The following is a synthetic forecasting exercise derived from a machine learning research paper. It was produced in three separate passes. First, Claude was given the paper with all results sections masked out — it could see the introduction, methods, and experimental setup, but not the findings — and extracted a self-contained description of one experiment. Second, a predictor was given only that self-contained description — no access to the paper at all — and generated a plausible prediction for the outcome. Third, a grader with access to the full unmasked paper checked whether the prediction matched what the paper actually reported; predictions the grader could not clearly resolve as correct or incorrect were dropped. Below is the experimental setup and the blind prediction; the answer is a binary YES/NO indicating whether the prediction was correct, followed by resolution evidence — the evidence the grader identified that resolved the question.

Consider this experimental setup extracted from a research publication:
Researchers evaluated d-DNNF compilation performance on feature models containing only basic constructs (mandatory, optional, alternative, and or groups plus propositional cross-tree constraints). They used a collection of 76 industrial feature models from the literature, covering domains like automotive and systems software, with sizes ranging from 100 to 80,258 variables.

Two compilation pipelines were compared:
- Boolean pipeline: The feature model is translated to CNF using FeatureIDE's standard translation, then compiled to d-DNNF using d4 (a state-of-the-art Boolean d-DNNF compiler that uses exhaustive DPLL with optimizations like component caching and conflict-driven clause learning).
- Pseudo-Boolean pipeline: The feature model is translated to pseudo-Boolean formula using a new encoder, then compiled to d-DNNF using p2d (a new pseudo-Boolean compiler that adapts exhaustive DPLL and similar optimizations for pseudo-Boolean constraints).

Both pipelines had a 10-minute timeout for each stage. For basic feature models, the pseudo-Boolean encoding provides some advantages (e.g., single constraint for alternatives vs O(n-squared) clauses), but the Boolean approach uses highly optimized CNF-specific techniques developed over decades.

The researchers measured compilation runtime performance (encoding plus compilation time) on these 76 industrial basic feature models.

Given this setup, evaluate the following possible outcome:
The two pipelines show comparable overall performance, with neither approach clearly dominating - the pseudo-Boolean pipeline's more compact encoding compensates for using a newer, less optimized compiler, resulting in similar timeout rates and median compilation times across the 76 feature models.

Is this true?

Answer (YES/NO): YES